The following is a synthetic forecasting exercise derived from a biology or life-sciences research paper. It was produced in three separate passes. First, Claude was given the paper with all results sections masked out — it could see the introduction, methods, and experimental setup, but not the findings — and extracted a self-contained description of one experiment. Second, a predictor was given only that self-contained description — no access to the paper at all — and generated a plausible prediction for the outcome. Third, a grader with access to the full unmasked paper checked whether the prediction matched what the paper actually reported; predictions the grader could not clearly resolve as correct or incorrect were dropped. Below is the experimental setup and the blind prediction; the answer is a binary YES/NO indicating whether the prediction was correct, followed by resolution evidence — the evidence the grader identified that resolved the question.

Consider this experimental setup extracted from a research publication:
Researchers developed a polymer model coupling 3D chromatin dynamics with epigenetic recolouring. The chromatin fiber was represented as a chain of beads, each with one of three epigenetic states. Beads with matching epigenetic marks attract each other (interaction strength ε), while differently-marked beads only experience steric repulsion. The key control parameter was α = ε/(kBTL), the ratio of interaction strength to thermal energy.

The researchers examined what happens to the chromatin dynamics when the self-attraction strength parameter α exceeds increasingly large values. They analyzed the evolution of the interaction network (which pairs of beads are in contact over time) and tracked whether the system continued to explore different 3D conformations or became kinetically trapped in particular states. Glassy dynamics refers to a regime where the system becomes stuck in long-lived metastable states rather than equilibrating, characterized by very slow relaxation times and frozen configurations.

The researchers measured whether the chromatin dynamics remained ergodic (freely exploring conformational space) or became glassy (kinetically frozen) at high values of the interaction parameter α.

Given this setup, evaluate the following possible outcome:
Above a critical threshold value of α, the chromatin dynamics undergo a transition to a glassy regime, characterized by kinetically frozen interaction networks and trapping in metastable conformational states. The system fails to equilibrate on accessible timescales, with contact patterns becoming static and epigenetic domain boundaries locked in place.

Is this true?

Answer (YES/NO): YES